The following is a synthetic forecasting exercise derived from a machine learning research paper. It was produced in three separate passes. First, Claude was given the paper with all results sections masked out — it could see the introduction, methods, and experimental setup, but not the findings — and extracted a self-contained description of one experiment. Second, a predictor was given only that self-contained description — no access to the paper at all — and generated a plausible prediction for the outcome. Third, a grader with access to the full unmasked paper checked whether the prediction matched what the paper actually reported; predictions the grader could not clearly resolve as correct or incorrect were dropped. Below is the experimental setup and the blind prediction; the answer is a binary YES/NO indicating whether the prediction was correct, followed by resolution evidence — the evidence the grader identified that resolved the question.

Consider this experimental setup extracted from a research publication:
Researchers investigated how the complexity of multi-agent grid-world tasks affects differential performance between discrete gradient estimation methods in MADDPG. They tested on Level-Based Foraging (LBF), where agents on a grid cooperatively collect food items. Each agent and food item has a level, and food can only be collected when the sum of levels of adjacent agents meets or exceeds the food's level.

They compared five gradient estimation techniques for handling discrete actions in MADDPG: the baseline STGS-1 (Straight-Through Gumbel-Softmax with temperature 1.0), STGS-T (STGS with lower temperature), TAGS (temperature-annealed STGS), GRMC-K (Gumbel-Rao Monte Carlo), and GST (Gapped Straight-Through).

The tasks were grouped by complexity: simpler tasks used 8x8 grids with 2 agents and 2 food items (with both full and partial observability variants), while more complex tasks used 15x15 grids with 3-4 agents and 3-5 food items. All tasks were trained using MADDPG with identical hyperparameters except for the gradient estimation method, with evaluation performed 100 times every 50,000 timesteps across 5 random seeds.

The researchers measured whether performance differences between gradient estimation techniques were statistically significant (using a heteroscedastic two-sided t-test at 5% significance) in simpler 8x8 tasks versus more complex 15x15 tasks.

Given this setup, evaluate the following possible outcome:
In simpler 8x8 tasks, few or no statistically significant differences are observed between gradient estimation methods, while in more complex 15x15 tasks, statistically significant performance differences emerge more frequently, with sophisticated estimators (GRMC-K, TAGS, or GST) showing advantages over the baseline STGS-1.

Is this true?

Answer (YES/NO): NO